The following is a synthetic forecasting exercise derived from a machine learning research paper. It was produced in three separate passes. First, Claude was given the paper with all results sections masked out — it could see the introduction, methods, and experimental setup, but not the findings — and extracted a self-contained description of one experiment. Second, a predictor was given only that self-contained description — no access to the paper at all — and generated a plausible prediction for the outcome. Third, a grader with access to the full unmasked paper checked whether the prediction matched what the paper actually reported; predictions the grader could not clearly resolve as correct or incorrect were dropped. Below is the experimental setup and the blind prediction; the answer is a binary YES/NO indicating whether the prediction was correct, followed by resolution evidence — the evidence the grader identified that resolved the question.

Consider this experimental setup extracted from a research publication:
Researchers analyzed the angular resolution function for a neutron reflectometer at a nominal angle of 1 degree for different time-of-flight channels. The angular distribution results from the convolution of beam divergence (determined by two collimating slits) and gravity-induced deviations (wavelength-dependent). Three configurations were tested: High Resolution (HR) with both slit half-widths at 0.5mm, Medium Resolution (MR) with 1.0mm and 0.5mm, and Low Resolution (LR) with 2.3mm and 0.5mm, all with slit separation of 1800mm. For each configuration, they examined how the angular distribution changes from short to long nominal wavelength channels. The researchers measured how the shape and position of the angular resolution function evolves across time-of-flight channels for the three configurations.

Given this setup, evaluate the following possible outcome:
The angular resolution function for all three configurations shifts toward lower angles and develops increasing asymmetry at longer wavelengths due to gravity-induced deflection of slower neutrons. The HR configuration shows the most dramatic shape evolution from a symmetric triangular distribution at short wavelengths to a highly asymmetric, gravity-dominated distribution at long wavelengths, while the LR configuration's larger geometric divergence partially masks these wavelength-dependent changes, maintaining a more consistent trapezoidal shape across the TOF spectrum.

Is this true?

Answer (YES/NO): NO